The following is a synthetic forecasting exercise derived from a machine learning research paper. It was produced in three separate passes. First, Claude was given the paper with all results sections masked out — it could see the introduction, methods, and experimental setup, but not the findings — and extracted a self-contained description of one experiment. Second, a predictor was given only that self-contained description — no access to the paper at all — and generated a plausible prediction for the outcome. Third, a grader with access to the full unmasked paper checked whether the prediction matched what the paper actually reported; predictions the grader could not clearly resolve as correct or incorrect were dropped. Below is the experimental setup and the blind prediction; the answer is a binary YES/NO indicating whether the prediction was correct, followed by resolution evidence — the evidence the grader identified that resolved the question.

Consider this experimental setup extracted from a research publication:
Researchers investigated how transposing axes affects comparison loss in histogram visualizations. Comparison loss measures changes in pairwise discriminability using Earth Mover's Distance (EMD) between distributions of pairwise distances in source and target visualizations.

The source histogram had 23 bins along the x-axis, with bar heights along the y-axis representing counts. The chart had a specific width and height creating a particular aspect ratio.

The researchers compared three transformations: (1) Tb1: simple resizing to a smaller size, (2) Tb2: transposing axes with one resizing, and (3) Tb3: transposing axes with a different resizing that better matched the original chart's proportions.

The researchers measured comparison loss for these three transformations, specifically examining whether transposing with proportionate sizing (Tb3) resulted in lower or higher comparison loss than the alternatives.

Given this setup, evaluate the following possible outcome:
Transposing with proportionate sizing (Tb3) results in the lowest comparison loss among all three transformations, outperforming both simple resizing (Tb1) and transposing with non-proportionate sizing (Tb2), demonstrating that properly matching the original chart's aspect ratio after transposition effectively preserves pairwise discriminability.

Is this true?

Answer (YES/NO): YES